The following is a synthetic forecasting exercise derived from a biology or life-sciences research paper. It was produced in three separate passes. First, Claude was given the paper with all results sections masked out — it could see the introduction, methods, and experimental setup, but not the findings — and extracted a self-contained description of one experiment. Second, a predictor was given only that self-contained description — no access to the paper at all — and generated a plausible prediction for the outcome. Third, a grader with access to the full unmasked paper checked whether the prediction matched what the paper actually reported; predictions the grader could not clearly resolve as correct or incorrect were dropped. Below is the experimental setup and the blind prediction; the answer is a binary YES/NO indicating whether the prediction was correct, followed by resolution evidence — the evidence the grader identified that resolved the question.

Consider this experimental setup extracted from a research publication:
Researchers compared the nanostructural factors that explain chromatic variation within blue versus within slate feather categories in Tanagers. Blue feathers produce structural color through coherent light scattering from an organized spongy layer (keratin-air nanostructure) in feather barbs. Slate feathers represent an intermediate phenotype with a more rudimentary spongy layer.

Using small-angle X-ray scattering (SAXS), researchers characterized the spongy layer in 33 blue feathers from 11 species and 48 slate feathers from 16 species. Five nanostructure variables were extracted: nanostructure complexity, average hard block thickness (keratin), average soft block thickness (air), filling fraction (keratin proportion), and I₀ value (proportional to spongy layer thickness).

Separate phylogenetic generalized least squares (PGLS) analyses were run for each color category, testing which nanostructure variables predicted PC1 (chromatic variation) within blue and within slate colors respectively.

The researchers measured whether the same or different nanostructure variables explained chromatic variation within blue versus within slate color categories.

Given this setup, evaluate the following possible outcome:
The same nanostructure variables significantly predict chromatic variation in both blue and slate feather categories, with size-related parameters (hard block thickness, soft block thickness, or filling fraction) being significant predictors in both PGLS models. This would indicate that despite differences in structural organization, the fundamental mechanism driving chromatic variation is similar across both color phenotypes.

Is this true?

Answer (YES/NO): NO